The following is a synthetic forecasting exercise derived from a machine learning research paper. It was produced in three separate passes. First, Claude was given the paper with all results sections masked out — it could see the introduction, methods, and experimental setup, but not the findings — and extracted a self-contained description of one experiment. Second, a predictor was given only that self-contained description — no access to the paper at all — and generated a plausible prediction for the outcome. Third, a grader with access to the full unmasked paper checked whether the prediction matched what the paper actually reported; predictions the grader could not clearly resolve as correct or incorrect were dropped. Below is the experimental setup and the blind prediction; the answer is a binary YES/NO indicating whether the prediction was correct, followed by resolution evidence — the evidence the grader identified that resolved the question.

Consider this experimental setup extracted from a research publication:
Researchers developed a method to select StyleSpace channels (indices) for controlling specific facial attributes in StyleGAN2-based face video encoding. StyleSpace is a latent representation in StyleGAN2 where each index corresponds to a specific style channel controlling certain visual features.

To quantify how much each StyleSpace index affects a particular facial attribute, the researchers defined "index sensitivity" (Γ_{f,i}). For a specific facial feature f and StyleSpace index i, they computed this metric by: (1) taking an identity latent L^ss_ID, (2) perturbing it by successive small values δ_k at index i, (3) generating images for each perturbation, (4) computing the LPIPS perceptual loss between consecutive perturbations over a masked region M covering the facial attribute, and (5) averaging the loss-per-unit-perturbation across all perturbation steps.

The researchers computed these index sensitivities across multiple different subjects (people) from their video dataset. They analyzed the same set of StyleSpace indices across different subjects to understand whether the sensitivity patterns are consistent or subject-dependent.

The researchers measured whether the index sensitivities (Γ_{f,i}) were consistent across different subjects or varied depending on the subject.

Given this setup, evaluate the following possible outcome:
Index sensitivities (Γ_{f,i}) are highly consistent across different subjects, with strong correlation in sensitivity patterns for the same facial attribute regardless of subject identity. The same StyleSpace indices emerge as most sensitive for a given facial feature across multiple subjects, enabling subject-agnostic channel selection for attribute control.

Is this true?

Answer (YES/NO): NO